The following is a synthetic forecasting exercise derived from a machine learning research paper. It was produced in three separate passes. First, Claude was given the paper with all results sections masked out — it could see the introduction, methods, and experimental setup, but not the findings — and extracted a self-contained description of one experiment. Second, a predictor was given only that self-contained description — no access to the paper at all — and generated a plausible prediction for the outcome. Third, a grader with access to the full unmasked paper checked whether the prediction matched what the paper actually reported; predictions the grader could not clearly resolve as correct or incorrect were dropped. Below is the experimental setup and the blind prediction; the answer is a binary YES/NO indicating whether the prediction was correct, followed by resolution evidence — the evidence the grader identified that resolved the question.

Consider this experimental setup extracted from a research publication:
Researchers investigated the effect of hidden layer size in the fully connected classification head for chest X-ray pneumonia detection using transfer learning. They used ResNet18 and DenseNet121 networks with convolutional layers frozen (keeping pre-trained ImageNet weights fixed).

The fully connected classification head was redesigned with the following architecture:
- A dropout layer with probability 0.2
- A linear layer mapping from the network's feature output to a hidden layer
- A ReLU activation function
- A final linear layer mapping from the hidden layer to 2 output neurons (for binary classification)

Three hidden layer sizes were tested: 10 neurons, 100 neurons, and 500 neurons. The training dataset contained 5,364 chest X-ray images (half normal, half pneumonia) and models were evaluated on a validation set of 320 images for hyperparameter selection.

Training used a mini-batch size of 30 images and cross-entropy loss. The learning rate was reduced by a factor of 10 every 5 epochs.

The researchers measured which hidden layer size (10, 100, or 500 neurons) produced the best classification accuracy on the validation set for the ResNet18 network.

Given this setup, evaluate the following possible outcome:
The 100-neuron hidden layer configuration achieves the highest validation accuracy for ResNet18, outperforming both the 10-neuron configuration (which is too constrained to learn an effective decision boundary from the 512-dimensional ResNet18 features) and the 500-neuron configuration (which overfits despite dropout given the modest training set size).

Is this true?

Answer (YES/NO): YES